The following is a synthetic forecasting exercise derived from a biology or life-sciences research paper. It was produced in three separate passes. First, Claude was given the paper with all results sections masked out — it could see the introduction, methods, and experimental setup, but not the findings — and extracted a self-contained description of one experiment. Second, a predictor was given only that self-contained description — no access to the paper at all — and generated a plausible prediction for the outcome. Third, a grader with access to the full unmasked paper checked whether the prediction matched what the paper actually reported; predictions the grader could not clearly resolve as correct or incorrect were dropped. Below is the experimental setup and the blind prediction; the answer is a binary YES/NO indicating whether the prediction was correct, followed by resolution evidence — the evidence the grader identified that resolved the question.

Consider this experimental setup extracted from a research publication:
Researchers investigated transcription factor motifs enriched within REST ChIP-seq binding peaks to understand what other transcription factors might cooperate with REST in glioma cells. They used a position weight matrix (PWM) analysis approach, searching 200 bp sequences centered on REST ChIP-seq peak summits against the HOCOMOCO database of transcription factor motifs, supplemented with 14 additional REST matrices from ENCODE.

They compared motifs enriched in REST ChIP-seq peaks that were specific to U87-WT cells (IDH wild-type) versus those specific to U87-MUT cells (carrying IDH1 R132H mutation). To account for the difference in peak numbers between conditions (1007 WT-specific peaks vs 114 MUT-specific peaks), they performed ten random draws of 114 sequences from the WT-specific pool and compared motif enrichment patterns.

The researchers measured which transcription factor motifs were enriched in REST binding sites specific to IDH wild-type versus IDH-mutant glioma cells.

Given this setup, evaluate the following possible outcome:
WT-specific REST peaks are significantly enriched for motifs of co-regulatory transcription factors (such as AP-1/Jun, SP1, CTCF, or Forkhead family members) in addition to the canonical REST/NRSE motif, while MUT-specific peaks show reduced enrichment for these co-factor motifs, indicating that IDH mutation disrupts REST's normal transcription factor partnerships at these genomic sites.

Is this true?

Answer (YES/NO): YES